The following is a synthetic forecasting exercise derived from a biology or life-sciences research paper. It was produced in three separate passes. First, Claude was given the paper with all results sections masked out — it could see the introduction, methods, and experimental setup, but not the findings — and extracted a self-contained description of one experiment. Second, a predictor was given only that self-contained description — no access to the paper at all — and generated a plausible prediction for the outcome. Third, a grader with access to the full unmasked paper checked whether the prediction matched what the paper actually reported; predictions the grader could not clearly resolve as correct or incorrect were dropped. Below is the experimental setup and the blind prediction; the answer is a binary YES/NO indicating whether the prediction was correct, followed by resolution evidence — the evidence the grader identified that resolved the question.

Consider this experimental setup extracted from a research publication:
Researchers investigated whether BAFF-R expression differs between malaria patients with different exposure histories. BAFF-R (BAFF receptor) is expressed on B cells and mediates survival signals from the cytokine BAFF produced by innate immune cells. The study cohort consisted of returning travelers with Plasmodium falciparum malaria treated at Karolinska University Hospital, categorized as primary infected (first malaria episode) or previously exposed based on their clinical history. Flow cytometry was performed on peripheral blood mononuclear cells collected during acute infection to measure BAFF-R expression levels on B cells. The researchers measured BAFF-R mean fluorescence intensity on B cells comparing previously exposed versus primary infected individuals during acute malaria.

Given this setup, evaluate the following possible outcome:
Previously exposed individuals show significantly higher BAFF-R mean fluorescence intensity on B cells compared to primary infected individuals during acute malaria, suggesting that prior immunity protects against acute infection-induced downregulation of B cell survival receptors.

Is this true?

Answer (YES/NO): YES